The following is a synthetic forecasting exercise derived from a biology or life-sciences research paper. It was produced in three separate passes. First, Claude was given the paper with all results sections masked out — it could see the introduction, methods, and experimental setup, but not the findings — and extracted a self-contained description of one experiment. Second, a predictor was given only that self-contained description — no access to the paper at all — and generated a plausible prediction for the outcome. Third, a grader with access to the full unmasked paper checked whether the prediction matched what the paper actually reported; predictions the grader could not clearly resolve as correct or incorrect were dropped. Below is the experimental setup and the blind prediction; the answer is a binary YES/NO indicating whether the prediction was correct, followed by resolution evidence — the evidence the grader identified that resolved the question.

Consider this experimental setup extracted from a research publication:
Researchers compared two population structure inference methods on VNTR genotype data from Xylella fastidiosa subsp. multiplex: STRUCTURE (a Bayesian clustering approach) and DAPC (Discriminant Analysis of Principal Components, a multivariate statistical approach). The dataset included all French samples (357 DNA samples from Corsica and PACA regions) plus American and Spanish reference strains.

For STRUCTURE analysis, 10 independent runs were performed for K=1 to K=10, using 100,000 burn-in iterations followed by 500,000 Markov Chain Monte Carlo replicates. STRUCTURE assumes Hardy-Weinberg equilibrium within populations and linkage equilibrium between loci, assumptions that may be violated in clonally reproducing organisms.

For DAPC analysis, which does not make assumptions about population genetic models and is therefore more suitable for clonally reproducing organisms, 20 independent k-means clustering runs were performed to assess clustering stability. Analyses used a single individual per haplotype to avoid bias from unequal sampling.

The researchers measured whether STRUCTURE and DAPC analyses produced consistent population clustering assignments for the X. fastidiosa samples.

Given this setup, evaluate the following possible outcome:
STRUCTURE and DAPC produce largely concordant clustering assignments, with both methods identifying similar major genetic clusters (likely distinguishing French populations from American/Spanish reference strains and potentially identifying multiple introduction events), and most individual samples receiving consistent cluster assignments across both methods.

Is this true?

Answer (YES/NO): YES